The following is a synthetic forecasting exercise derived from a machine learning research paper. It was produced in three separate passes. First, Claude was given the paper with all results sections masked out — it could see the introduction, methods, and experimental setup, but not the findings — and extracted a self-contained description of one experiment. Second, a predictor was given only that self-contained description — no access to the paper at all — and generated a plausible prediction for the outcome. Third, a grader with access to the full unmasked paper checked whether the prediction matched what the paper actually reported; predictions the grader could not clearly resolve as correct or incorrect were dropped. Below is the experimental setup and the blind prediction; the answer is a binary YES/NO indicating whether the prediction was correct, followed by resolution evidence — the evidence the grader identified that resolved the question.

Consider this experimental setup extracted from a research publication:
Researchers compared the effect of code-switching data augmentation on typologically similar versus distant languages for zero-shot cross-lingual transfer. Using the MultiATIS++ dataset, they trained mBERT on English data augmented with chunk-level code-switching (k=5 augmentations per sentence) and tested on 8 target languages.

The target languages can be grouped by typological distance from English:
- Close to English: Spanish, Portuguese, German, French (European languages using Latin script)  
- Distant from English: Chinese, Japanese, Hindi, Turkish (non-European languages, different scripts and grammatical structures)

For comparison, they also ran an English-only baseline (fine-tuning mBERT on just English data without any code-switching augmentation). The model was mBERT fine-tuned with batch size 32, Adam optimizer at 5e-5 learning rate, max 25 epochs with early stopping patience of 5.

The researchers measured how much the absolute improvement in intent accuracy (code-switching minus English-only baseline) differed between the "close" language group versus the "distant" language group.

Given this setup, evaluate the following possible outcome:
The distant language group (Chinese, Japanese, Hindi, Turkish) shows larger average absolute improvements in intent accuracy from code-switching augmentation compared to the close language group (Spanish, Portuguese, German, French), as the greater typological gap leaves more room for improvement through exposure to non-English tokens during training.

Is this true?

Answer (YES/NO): YES